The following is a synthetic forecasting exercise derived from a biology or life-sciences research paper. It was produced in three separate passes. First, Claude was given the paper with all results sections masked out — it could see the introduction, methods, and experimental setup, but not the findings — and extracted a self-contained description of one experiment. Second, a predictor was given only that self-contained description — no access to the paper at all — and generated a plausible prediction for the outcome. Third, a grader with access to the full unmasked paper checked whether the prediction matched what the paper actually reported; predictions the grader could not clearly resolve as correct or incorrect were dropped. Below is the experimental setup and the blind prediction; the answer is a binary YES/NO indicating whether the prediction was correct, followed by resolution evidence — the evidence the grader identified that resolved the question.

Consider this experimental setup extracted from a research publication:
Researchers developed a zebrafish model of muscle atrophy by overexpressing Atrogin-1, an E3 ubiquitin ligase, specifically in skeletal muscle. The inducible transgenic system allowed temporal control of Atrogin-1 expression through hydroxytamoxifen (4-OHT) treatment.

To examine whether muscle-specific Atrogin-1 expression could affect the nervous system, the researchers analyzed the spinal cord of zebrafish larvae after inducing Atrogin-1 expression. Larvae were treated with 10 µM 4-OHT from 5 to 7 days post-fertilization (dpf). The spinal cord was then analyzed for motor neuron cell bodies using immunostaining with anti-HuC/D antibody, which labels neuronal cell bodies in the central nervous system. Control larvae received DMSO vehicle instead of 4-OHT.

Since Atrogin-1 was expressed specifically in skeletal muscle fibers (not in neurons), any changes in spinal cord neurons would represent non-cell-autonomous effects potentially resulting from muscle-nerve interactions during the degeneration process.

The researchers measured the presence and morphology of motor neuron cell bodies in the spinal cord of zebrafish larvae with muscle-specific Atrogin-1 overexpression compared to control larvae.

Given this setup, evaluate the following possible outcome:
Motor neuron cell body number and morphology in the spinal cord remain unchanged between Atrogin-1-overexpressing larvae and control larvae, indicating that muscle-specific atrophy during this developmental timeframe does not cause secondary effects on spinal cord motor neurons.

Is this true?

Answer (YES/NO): NO